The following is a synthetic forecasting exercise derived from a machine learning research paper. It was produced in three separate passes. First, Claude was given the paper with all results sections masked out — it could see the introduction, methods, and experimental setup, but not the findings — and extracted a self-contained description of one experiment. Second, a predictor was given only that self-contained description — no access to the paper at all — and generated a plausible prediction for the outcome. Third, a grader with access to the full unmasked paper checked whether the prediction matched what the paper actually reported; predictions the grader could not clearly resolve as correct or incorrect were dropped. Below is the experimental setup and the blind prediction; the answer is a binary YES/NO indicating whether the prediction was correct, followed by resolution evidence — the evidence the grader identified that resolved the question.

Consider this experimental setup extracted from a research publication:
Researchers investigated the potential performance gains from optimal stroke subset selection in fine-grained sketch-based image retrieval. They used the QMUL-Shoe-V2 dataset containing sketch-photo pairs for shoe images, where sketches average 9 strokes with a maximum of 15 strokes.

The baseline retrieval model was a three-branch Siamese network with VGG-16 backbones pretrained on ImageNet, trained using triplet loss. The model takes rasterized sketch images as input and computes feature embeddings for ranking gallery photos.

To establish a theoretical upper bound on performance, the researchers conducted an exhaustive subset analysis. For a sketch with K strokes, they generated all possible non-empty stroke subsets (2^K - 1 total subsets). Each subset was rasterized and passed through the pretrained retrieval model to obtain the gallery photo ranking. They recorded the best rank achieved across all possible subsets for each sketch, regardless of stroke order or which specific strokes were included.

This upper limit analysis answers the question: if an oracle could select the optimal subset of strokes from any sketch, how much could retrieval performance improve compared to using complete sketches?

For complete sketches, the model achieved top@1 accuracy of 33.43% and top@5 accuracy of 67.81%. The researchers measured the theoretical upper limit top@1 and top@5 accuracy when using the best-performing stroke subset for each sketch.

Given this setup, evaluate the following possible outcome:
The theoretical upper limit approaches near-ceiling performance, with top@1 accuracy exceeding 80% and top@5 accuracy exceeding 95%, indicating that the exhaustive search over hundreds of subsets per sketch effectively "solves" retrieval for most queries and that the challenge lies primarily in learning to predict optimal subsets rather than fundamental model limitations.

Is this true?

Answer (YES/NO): NO